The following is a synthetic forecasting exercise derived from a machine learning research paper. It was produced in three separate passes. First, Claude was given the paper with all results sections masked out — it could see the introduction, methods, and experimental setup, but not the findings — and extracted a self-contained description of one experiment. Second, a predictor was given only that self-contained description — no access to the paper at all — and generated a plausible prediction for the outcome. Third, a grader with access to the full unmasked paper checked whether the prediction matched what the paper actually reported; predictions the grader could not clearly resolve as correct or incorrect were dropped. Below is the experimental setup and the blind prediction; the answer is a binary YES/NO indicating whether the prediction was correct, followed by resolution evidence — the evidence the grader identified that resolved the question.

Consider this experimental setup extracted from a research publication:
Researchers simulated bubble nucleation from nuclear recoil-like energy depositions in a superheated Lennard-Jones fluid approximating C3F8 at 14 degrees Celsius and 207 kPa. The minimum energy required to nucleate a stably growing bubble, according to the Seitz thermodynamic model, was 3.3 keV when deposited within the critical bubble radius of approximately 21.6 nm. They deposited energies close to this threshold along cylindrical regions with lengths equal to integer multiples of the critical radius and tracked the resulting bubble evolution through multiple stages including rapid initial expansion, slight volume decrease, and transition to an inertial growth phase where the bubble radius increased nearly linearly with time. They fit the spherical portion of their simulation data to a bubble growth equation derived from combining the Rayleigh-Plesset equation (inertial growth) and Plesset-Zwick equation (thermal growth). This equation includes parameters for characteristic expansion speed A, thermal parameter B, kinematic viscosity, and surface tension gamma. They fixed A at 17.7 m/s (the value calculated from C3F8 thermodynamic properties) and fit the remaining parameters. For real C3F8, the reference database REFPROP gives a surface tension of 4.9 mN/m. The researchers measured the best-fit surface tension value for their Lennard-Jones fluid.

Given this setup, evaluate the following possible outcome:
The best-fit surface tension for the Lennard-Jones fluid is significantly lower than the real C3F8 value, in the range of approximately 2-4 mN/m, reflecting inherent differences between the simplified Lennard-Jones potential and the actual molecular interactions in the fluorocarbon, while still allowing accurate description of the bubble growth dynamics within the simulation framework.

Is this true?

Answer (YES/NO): YES